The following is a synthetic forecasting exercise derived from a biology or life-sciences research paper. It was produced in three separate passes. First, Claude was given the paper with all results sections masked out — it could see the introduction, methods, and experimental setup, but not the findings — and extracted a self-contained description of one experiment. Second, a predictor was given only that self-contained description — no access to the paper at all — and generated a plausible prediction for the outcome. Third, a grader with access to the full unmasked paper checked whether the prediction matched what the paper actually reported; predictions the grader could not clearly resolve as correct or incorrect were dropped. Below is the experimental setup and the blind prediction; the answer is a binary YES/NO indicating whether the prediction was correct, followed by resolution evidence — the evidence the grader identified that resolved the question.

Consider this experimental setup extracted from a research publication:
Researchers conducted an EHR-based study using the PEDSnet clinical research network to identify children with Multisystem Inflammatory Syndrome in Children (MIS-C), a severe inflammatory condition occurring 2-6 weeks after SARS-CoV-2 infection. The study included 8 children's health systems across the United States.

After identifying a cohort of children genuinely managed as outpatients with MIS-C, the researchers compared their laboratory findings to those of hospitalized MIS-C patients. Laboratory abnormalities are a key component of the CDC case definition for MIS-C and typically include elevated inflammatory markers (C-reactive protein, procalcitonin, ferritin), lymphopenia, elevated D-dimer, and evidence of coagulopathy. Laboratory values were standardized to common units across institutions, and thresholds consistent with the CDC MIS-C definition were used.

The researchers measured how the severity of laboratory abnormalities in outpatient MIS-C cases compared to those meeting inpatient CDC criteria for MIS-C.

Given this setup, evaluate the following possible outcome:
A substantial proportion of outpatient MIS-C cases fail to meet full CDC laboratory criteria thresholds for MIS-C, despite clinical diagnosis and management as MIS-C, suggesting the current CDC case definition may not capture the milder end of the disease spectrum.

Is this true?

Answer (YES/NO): NO